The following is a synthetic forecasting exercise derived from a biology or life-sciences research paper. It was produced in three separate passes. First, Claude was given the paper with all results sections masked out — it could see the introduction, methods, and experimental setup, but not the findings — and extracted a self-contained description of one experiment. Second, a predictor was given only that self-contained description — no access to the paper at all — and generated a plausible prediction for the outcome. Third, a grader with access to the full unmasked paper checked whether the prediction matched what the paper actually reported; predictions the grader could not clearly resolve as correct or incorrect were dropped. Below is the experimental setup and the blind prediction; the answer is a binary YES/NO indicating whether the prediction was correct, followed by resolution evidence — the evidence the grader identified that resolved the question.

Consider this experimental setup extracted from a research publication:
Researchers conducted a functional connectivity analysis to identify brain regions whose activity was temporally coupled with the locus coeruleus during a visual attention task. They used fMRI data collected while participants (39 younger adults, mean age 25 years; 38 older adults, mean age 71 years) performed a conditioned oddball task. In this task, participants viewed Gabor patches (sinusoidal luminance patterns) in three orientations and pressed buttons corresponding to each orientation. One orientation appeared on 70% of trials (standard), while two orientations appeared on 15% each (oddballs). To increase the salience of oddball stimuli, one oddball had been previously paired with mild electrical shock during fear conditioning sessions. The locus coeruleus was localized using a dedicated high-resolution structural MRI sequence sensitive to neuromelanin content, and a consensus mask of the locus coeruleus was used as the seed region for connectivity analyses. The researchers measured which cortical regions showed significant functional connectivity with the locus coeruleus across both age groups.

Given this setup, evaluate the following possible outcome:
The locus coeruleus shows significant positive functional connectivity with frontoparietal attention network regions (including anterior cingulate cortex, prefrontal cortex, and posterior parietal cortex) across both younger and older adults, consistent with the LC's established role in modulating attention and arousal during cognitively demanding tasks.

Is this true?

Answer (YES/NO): NO